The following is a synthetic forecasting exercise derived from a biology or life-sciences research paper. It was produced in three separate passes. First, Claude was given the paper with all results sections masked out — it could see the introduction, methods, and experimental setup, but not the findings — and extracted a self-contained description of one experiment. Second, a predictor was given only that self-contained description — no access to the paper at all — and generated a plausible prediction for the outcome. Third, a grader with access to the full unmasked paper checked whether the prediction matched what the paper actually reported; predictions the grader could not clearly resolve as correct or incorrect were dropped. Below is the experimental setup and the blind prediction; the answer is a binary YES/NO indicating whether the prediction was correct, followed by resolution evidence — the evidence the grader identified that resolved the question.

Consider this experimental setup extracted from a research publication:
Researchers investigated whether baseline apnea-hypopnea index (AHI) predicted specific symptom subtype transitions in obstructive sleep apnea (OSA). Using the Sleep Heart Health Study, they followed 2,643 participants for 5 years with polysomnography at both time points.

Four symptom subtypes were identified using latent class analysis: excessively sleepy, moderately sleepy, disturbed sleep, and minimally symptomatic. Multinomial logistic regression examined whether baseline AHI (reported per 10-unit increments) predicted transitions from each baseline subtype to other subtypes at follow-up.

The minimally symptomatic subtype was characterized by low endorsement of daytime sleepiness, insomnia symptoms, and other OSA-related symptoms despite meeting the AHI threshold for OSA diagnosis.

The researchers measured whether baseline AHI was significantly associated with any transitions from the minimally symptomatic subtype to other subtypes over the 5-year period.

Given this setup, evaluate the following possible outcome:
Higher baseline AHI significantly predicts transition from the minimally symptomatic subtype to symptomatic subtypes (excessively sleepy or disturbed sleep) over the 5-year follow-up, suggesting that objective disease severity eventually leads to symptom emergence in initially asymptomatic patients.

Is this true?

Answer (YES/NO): NO